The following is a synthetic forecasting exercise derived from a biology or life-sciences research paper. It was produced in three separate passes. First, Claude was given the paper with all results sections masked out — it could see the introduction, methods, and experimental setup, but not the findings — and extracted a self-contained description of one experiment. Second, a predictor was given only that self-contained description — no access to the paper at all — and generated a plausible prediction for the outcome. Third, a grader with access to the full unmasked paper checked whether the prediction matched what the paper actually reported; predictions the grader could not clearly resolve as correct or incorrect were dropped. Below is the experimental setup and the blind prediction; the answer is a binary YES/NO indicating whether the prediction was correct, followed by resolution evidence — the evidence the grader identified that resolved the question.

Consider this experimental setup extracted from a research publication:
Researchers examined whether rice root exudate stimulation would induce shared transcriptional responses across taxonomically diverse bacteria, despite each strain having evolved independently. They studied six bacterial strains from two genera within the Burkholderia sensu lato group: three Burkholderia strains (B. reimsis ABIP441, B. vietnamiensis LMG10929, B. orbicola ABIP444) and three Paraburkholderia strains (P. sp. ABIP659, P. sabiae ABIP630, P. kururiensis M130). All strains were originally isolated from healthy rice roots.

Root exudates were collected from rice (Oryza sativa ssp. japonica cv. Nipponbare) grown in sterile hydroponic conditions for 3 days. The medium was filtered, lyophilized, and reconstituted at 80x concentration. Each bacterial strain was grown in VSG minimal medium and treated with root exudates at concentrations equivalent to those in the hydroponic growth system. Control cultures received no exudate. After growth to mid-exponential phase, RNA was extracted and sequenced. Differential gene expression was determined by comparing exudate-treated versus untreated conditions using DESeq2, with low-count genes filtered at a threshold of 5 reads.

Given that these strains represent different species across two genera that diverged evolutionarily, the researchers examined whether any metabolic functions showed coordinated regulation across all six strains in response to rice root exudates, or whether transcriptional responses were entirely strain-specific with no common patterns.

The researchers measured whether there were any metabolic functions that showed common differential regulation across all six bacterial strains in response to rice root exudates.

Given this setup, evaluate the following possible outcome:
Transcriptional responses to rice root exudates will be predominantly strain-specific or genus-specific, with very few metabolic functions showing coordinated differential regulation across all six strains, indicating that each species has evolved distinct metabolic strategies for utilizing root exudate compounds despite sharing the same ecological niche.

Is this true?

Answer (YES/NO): YES